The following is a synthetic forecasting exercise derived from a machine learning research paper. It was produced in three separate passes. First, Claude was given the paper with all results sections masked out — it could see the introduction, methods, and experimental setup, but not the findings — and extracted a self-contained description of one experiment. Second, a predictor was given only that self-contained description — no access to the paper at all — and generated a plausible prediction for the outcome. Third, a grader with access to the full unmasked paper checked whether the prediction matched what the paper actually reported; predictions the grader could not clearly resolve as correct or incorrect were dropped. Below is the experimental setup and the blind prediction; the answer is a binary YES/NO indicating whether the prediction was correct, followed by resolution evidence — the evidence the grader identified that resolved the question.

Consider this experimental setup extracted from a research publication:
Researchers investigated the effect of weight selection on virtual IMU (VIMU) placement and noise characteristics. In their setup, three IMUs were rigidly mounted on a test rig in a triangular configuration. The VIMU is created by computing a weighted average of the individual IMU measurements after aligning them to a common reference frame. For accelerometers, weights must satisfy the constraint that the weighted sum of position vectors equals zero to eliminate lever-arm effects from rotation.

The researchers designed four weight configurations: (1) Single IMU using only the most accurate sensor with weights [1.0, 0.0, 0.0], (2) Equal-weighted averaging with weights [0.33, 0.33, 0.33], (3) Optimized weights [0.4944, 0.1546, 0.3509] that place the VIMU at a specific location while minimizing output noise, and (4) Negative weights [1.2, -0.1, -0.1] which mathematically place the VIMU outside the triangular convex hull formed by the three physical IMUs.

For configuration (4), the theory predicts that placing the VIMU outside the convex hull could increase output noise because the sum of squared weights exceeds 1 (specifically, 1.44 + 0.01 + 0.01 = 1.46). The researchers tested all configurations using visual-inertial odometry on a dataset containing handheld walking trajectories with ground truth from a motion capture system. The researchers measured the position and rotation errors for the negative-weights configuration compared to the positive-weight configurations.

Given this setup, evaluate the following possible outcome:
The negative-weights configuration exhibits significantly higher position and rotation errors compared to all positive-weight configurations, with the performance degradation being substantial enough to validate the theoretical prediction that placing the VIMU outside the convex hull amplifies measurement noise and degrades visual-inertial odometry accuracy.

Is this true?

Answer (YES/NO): NO